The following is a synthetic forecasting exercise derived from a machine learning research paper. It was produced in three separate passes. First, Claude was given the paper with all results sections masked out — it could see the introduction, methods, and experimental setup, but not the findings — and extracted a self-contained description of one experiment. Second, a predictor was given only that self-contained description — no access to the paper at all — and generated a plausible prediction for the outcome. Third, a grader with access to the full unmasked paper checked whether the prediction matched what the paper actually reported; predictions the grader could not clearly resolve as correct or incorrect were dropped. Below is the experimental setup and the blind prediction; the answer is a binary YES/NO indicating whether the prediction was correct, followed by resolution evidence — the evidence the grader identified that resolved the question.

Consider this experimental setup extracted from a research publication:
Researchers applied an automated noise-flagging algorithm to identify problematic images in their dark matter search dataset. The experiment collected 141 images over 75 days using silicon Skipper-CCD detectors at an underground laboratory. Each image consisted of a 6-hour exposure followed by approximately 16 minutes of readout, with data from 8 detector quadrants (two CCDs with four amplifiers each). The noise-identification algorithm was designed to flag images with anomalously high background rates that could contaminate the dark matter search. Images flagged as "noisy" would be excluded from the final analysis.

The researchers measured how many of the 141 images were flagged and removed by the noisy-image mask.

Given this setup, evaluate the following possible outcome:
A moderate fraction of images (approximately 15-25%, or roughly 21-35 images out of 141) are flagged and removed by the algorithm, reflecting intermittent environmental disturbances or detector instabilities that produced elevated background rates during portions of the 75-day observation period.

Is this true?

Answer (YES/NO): NO